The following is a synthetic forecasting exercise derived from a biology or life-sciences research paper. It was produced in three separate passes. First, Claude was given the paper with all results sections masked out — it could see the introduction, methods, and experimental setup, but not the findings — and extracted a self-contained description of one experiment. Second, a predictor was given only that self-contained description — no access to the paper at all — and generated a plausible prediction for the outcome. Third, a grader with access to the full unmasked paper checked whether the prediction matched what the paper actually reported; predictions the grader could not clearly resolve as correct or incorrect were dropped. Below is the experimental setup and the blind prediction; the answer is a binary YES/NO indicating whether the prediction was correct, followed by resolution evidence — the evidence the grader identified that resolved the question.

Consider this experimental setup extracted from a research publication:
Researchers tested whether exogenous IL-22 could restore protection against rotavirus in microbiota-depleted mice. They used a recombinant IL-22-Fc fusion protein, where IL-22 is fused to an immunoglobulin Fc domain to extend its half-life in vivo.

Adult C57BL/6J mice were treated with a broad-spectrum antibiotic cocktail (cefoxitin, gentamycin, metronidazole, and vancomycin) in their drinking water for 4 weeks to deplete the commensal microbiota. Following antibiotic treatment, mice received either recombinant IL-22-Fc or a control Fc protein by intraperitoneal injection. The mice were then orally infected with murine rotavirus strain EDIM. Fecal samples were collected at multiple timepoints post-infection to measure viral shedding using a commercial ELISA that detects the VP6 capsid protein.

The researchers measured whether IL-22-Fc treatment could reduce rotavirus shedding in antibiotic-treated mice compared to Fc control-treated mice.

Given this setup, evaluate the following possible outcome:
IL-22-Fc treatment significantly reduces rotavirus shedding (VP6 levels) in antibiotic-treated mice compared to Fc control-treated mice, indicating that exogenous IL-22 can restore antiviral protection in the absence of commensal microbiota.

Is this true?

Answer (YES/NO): YES